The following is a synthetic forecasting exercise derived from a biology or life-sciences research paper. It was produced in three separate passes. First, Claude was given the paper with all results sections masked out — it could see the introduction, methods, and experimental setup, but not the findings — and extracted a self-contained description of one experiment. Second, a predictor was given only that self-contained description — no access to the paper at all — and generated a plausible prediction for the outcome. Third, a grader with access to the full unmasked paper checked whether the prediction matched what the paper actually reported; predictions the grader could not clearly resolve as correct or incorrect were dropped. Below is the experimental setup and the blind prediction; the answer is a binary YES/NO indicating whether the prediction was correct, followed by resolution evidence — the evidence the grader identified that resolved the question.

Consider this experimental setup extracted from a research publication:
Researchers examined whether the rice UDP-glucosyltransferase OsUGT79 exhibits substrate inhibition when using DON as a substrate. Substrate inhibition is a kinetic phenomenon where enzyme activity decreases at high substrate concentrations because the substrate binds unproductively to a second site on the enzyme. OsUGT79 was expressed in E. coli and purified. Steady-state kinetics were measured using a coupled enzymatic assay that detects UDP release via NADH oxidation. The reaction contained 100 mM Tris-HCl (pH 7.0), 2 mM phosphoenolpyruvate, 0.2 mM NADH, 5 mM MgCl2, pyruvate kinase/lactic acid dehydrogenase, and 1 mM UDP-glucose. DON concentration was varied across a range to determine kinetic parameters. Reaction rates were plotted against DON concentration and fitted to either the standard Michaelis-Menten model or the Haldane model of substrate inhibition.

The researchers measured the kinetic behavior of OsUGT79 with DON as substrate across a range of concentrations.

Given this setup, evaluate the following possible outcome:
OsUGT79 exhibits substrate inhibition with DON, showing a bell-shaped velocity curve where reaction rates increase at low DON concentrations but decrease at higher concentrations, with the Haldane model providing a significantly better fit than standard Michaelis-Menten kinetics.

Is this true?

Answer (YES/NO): YES